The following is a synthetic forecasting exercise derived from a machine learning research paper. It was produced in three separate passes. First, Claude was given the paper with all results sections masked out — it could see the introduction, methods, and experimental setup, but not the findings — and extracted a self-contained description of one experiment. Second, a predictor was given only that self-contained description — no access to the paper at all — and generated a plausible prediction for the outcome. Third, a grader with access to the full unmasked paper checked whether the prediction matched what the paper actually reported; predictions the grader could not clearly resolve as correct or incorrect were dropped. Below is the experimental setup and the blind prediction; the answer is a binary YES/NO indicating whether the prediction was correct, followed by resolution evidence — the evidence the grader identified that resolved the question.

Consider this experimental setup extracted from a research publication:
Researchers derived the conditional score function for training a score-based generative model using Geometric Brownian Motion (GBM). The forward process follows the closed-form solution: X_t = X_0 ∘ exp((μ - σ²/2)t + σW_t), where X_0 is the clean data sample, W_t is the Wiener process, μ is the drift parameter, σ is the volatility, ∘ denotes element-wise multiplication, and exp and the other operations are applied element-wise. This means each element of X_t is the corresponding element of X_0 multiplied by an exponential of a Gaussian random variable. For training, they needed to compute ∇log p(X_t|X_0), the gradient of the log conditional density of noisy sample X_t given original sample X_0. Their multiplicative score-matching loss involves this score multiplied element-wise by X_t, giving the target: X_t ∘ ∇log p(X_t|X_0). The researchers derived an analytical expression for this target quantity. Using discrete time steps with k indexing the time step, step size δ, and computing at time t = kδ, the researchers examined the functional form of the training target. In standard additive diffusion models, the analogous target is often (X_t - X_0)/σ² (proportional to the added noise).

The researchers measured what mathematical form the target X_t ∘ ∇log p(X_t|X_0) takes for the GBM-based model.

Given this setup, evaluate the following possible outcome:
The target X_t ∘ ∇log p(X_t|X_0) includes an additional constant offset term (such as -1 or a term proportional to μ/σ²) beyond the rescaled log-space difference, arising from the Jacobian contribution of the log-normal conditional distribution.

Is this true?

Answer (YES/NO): YES